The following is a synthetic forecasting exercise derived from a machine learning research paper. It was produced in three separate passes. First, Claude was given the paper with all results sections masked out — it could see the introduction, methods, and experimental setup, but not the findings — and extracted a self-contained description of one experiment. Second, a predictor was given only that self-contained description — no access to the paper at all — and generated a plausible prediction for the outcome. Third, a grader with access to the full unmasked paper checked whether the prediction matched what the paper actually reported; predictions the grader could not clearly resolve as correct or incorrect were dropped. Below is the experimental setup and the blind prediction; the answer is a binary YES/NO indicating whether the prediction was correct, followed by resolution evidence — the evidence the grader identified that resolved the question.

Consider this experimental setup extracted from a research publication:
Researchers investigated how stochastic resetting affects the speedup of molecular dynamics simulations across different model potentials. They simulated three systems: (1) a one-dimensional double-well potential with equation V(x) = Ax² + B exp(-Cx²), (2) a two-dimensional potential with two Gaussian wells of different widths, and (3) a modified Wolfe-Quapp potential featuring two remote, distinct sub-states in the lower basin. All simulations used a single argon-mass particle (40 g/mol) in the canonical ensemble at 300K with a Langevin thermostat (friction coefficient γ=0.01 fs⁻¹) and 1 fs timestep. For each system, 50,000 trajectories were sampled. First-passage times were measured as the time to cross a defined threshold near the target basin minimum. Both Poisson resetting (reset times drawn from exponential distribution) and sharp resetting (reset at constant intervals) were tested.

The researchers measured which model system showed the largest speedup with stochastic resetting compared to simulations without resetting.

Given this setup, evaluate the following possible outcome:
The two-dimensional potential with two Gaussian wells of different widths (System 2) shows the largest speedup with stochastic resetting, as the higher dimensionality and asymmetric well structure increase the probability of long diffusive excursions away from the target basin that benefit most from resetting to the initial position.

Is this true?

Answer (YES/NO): NO